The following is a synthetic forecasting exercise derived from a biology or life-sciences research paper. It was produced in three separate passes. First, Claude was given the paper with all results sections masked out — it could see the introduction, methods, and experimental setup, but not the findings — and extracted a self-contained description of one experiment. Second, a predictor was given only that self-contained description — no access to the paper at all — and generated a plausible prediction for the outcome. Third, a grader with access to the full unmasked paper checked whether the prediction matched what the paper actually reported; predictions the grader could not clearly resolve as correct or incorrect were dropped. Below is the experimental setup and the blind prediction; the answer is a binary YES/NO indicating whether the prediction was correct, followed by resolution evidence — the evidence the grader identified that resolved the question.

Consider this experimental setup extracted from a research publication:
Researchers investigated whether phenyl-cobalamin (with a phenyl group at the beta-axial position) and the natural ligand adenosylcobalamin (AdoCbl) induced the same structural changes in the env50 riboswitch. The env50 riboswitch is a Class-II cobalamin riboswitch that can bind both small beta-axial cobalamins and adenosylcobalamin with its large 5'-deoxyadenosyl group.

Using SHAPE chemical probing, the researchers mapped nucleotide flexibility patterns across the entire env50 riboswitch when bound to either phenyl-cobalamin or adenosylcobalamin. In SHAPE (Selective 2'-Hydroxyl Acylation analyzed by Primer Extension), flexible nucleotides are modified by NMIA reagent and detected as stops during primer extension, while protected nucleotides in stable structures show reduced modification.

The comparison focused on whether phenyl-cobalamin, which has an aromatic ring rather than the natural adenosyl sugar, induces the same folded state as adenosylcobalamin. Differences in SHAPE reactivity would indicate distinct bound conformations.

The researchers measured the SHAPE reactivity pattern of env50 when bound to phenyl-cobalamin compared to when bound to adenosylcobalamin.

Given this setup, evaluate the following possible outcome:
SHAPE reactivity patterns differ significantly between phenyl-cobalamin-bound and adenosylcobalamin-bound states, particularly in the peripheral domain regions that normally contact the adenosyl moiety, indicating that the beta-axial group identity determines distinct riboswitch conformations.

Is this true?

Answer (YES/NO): NO